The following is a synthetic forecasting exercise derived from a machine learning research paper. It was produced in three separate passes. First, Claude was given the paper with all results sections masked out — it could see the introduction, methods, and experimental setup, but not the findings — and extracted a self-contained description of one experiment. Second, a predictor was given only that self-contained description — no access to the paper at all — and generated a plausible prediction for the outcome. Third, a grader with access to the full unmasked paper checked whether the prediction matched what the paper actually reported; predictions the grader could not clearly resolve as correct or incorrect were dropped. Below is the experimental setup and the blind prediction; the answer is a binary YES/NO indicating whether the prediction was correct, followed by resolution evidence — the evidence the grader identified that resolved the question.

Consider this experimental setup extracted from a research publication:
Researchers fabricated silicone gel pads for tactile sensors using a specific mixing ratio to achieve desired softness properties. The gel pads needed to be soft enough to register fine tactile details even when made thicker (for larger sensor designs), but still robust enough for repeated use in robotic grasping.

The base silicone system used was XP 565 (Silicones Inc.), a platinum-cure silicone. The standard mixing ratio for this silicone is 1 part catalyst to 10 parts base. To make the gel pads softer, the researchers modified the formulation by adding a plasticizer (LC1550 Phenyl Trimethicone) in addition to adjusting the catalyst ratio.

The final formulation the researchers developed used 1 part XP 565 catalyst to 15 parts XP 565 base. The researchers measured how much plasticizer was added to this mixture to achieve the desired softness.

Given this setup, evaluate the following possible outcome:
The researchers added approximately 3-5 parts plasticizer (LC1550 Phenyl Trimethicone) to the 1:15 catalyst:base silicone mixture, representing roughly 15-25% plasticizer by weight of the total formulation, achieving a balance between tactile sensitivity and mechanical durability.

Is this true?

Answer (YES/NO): YES